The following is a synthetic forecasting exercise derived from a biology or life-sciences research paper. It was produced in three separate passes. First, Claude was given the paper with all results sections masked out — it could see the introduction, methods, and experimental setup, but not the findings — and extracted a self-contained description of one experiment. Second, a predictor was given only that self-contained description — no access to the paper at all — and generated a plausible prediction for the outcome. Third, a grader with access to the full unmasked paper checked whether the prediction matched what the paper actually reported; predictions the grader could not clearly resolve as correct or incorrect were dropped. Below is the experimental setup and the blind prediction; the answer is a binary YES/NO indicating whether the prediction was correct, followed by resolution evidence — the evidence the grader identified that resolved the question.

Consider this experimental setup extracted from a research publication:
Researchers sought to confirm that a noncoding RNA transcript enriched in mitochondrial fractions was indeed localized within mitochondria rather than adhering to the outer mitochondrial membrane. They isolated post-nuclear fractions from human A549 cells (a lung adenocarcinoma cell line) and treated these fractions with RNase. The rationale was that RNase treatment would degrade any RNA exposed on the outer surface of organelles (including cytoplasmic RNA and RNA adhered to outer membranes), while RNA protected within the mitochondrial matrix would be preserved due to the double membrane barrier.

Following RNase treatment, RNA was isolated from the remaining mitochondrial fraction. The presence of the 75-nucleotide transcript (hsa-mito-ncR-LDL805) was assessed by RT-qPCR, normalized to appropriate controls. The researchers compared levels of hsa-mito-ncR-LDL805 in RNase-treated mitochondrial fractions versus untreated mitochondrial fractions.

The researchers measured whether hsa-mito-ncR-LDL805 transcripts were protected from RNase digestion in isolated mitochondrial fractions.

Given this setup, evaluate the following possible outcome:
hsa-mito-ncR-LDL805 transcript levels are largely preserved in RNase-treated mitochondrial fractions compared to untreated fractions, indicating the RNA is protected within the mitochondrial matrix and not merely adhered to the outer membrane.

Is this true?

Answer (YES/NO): YES